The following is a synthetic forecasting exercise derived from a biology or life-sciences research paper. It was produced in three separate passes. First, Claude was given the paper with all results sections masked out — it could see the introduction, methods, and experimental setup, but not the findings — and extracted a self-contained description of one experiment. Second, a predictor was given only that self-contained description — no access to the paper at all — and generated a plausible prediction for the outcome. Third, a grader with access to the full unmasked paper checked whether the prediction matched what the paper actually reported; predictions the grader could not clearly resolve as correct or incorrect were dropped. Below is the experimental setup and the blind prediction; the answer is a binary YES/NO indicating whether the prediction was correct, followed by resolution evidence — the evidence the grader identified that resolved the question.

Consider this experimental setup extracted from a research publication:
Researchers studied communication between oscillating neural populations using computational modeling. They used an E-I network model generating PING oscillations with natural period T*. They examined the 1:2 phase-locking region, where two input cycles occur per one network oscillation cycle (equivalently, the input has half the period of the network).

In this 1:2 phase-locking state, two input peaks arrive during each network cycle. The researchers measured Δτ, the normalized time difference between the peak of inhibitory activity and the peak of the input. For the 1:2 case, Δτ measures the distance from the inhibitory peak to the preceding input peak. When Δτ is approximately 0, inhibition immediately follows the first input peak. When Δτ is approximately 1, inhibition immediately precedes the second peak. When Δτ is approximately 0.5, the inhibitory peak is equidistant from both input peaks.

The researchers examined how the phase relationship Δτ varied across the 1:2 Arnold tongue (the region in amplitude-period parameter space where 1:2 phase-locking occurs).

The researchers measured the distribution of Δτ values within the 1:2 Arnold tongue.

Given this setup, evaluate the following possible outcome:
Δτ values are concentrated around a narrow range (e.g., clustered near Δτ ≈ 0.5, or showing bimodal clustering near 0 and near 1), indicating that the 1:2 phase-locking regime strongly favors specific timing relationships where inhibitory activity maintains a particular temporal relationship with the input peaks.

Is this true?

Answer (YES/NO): NO